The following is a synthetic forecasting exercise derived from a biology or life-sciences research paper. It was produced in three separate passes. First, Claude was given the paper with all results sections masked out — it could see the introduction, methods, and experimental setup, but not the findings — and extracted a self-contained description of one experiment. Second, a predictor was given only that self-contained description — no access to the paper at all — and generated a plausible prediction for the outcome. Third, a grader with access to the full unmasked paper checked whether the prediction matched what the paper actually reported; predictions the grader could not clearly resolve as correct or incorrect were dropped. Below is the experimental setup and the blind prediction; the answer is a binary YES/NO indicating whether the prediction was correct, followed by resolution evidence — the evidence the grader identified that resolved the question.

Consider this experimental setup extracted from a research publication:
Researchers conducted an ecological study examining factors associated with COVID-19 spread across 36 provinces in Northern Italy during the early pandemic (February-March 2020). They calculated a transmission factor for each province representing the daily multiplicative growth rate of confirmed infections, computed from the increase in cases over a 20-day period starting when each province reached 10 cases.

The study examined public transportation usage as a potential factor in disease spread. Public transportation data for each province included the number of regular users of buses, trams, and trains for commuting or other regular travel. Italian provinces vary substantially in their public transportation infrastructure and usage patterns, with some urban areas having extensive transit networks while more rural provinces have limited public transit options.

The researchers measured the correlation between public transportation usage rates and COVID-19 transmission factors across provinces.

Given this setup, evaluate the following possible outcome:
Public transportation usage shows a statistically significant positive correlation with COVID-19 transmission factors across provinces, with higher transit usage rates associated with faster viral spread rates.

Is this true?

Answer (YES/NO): YES